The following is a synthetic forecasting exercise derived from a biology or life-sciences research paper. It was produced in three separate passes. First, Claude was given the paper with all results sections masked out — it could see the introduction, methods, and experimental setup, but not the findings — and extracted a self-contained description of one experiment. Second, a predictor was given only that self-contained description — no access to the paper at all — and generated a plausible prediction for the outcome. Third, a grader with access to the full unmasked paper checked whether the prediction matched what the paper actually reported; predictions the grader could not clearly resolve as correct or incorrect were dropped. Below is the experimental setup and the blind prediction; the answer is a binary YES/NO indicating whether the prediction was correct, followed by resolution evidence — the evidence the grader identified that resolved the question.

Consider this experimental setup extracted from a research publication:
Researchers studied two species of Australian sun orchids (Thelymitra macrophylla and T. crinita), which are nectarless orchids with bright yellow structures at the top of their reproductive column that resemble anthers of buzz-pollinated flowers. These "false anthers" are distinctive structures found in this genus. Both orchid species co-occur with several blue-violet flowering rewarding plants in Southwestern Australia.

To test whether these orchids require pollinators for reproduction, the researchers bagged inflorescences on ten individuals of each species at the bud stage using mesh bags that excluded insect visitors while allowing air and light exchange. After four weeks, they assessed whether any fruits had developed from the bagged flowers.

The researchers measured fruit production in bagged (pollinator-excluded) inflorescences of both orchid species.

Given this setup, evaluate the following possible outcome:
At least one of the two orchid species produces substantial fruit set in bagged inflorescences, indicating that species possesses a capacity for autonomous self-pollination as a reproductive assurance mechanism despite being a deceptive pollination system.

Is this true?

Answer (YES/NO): NO